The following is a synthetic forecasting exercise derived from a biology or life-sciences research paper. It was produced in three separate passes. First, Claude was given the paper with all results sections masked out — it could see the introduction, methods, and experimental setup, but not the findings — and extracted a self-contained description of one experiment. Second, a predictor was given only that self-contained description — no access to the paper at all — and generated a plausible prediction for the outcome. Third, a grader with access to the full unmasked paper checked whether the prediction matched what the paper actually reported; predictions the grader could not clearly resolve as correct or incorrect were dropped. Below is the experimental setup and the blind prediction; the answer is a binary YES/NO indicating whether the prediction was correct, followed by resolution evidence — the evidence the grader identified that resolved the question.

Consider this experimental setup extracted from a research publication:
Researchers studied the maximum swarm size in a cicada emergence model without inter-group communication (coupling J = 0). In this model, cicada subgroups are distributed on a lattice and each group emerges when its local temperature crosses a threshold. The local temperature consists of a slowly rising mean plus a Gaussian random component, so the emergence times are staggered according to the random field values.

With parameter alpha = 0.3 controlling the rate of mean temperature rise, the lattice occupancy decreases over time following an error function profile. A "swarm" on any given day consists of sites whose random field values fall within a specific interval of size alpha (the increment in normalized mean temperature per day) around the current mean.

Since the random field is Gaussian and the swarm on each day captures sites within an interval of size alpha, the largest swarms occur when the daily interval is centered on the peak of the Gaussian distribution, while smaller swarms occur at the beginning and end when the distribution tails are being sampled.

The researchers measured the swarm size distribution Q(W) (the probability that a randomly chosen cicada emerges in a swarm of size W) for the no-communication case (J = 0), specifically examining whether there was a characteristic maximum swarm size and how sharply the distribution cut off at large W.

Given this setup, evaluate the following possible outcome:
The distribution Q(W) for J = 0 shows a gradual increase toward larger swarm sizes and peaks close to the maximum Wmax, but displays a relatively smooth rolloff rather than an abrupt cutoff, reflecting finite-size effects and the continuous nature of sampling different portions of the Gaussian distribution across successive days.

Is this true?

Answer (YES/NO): NO